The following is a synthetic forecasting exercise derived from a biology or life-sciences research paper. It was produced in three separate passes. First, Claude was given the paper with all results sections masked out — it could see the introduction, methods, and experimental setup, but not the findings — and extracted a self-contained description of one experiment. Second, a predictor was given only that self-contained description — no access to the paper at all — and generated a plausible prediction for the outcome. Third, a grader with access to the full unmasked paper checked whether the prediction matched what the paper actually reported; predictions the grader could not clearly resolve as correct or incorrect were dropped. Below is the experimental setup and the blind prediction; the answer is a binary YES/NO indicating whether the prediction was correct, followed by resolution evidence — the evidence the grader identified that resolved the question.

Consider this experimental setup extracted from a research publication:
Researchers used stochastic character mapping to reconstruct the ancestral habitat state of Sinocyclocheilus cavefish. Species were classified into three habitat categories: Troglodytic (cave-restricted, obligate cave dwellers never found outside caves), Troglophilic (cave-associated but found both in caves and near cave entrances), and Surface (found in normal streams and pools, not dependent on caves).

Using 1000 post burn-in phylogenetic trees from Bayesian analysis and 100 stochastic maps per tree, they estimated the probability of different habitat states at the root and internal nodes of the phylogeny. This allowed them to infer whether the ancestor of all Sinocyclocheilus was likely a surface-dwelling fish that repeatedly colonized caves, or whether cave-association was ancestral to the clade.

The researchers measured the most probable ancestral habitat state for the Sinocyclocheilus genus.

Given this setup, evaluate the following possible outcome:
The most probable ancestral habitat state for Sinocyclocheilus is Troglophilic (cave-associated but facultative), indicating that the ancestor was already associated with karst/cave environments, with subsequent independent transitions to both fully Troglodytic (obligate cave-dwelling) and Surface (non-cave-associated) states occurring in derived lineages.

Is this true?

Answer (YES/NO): NO